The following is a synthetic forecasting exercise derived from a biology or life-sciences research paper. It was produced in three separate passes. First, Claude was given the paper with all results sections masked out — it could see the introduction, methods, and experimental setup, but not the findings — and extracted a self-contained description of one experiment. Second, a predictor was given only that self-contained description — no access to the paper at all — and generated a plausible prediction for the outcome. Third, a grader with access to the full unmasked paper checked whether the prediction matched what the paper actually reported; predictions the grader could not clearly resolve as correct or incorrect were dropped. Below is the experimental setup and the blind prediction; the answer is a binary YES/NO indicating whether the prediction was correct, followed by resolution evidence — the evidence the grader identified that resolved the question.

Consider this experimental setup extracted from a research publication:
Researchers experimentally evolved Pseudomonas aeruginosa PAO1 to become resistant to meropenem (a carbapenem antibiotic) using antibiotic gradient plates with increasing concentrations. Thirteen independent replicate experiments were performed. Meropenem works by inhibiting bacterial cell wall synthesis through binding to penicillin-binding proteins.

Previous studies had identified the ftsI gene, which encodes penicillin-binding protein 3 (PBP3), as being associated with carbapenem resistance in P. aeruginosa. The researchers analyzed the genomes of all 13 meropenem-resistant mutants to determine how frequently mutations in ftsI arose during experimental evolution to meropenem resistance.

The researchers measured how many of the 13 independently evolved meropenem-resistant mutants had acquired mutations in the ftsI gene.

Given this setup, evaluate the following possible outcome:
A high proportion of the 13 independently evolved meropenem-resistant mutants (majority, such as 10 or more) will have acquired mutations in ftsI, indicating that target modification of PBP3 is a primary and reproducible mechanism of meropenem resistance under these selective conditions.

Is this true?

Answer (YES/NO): NO